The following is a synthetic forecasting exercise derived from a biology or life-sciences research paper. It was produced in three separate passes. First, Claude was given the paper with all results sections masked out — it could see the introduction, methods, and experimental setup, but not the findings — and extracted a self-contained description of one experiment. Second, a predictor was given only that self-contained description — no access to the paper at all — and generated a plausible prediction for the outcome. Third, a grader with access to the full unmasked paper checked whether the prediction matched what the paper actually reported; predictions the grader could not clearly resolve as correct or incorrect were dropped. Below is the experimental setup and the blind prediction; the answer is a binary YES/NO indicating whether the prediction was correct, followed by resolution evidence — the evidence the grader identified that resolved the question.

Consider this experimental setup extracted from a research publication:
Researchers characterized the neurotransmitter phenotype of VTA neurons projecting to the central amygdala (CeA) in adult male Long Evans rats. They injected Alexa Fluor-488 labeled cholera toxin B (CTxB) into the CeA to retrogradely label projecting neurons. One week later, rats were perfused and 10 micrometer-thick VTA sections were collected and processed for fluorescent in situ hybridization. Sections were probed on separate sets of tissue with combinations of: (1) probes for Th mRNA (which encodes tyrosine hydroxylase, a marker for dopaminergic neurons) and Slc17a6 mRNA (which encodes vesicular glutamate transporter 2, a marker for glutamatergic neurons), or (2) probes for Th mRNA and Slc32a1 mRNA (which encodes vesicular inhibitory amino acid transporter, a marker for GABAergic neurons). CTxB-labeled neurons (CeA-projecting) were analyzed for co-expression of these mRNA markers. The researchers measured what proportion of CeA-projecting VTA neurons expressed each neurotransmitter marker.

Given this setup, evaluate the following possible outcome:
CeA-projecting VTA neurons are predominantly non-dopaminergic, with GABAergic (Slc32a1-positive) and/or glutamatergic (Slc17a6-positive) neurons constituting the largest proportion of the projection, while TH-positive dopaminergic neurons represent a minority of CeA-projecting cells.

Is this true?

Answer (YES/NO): YES